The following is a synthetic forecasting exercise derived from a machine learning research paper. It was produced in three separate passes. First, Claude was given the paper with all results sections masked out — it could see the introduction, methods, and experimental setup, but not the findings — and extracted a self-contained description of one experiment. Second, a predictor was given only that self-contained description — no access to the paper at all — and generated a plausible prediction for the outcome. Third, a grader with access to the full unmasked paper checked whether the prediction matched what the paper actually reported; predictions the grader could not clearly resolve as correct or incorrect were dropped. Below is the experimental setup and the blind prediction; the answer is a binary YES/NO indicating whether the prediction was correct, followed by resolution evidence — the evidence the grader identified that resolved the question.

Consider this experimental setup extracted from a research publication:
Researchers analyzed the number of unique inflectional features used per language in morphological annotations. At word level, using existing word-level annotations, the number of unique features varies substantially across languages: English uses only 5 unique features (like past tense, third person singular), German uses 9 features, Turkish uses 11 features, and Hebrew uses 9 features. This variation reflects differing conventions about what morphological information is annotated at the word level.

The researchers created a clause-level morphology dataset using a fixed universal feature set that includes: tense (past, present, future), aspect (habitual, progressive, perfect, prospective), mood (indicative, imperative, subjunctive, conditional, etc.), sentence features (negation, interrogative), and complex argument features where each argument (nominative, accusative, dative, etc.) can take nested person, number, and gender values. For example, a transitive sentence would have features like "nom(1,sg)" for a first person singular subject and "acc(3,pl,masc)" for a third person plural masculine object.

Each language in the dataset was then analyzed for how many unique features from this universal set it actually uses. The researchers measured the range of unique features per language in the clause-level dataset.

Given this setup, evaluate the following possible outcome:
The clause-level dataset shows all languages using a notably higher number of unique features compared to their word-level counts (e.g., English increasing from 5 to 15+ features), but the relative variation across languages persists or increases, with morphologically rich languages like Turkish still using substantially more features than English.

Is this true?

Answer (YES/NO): NO